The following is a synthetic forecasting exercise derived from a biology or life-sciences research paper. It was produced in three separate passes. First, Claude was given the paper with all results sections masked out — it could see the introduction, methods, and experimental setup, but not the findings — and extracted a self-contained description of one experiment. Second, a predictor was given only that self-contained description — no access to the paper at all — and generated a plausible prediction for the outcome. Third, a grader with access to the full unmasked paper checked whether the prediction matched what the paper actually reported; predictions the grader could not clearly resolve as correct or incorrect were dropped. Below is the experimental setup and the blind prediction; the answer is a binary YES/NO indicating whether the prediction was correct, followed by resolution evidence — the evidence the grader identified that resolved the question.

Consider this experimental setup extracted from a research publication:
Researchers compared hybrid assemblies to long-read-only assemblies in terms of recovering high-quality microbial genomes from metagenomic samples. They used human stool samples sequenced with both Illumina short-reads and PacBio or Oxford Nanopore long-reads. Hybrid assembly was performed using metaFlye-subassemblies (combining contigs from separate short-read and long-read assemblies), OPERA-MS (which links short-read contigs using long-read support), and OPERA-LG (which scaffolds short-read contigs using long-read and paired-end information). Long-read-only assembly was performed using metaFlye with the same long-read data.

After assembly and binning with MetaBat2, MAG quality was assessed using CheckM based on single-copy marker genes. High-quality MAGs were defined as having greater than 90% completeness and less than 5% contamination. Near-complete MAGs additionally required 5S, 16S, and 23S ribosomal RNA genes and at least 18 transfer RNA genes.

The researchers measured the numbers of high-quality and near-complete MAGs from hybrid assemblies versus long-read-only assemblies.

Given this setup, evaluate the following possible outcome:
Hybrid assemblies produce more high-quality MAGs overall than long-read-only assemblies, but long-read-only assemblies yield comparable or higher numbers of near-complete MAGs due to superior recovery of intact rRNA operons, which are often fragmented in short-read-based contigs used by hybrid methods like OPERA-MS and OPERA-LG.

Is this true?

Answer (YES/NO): NO